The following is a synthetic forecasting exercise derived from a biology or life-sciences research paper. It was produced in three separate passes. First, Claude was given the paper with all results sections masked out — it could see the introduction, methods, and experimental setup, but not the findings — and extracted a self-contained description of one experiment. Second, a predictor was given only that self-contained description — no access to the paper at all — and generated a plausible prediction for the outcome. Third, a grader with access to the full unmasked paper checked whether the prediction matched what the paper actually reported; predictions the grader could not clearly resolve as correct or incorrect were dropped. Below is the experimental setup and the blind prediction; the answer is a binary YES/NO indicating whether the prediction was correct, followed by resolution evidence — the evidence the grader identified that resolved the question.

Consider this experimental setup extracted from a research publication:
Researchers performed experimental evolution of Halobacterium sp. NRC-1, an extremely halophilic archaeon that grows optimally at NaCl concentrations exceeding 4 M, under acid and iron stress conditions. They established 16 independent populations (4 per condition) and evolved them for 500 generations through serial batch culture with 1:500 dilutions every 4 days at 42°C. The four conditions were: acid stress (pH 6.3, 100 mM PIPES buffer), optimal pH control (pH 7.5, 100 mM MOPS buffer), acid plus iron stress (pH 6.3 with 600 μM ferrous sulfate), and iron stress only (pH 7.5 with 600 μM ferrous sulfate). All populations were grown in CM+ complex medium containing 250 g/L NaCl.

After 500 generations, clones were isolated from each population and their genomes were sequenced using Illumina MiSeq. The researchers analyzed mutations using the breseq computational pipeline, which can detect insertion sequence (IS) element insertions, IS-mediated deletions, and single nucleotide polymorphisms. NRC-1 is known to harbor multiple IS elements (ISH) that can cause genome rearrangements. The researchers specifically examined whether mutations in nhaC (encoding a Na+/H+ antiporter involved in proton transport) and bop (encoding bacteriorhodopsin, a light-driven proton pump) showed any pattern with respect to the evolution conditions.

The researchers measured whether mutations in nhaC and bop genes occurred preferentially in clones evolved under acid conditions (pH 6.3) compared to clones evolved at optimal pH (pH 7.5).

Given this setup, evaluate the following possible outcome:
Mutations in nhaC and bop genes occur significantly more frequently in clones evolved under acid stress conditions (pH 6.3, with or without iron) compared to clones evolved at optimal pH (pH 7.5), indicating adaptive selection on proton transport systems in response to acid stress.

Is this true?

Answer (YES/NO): YES